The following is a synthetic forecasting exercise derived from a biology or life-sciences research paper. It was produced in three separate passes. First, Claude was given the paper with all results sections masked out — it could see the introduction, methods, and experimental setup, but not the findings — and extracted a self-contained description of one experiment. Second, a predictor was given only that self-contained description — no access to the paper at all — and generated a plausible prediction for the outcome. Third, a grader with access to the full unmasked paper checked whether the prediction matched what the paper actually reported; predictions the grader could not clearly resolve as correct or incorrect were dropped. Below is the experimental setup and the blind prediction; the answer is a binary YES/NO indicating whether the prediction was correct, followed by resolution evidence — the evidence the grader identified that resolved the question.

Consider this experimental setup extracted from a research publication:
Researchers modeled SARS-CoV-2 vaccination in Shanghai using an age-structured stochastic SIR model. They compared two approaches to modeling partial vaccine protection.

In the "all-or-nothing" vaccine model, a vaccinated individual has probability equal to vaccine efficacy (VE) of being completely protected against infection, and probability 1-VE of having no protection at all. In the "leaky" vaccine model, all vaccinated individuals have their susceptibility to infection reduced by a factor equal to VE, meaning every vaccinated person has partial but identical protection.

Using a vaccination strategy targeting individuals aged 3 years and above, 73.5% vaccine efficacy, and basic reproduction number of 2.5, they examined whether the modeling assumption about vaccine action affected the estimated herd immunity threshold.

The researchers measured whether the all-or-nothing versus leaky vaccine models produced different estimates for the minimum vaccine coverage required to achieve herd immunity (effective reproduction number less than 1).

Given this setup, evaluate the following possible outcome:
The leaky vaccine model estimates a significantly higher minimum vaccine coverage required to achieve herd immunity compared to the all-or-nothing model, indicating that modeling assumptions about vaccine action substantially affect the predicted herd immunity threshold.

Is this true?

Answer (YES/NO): NO